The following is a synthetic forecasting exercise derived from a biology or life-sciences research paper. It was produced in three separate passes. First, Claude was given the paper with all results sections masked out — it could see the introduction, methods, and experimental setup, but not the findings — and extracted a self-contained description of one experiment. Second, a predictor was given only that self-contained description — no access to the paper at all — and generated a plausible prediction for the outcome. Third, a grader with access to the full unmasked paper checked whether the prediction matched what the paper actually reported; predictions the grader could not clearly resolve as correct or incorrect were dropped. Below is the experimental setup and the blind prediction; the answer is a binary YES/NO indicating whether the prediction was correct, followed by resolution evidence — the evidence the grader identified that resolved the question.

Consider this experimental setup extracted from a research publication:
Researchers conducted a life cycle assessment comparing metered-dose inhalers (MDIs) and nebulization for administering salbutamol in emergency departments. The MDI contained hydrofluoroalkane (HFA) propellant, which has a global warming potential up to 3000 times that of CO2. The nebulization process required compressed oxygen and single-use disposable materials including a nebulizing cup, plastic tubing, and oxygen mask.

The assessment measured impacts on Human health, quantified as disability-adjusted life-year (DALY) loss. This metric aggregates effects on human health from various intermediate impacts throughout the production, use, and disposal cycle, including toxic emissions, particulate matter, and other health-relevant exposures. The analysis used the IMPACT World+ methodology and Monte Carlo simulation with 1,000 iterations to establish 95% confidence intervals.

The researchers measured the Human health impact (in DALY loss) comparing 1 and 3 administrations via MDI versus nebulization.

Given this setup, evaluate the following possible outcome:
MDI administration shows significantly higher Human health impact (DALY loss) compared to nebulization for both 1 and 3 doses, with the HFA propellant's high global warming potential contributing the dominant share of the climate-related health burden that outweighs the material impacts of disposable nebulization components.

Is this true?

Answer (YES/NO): NO